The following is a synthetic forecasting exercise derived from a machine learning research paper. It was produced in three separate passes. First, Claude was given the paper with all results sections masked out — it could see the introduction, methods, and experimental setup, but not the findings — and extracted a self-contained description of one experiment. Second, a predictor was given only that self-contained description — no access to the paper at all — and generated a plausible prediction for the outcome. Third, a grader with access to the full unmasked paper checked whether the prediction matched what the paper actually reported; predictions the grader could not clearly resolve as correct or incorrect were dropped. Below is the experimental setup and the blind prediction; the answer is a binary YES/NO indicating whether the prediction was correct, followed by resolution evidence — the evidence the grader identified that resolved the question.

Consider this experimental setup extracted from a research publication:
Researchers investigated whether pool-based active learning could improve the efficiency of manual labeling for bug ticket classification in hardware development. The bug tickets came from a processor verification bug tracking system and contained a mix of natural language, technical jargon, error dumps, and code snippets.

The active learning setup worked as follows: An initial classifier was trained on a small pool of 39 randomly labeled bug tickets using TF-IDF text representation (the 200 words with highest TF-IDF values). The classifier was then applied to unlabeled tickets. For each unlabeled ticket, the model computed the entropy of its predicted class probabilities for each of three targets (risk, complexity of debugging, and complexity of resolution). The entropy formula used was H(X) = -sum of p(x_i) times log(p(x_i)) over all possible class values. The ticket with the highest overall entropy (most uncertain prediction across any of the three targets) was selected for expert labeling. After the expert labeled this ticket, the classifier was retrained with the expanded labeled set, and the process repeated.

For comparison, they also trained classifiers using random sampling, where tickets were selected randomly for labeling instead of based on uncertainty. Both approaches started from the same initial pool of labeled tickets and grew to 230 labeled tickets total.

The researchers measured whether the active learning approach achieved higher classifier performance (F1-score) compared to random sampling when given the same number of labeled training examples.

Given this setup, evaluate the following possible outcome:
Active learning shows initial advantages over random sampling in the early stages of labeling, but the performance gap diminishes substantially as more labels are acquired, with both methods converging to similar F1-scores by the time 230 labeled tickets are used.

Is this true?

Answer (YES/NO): NO